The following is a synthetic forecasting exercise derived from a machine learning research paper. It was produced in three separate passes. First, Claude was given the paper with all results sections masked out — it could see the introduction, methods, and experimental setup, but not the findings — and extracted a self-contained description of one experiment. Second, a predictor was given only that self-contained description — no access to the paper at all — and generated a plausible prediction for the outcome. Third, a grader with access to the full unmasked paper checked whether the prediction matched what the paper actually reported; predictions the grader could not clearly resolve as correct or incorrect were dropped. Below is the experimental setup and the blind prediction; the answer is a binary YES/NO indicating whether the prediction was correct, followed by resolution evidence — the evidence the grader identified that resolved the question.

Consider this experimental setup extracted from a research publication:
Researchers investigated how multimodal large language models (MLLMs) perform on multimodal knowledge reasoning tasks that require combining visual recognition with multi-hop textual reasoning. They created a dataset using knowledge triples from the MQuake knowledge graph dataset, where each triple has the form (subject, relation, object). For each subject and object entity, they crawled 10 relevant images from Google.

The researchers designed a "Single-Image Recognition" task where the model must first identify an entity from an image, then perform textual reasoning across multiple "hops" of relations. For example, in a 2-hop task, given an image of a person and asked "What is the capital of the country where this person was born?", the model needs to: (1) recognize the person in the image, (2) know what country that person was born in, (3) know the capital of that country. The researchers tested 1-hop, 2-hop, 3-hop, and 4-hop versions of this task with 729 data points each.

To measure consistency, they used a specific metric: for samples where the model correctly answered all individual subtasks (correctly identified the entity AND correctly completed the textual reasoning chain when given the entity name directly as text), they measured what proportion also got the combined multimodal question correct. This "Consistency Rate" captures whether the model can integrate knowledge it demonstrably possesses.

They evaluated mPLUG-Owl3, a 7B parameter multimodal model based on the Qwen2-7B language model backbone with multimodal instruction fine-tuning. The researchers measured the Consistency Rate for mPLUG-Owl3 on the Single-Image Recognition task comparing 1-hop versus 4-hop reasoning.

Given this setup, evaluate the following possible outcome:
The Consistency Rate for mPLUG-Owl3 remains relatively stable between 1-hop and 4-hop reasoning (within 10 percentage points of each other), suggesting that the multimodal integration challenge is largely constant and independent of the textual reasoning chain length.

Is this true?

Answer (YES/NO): NO